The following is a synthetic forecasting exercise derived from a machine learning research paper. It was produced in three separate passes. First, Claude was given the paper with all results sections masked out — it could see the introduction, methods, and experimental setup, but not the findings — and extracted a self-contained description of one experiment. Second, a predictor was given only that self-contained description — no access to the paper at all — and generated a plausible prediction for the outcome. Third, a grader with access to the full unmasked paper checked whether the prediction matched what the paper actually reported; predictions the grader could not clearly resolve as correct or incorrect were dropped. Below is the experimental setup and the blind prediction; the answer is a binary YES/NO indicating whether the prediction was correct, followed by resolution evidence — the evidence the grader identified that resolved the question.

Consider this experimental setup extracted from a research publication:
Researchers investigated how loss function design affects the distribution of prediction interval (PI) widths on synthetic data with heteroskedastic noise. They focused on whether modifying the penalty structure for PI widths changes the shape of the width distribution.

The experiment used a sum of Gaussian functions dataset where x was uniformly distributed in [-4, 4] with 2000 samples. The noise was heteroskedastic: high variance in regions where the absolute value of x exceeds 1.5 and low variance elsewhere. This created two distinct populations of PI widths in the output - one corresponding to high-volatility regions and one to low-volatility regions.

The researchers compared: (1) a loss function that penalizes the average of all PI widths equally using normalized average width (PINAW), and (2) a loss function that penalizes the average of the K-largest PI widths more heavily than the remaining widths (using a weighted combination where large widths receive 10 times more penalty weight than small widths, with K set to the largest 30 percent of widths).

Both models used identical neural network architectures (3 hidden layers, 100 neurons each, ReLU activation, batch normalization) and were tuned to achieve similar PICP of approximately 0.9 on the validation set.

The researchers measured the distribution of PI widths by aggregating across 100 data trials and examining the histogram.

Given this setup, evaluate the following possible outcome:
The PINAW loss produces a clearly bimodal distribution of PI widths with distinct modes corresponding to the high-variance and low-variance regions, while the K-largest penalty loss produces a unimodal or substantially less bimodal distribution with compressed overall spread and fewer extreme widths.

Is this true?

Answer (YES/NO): NO